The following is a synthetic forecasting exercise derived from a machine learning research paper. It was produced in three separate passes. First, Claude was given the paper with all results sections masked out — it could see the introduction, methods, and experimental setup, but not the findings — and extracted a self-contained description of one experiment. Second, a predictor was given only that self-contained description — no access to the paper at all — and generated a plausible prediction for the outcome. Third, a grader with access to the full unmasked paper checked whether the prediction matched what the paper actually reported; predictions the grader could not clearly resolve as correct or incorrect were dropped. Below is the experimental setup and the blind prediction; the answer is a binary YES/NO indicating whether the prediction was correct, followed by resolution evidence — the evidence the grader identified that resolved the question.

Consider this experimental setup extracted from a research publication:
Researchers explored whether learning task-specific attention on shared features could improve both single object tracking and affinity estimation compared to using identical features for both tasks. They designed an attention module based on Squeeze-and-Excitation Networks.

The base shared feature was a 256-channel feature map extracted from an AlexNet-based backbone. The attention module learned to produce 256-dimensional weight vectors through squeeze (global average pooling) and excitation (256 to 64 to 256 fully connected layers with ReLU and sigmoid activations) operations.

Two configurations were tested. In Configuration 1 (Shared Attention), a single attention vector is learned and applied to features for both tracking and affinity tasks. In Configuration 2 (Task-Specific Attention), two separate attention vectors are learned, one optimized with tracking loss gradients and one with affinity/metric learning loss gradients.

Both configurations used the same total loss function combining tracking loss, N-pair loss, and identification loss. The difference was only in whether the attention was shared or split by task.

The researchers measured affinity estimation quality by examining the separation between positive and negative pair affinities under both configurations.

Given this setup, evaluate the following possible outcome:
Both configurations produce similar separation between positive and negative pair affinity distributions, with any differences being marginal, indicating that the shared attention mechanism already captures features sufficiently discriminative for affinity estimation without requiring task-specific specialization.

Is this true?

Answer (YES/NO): NO